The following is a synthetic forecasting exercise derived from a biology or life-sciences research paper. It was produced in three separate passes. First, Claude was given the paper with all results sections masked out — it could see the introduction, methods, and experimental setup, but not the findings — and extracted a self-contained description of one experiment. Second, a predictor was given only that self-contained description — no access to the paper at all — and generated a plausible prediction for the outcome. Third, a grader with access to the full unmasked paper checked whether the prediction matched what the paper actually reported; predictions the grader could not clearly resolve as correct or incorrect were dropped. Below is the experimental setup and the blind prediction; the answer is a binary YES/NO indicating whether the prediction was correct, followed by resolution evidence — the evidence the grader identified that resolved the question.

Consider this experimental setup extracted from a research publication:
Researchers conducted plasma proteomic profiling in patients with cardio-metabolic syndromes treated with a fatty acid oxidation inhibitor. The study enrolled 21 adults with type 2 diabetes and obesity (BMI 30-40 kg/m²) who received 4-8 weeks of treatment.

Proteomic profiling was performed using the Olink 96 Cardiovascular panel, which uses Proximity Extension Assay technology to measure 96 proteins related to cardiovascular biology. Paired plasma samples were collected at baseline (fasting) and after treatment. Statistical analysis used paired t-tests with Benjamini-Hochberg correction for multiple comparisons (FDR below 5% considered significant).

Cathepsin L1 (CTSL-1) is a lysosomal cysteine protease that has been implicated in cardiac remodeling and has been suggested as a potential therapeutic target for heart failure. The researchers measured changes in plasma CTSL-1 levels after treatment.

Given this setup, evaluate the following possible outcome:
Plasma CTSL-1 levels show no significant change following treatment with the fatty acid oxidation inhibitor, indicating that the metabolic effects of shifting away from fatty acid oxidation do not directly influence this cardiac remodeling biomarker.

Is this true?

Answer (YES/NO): NO